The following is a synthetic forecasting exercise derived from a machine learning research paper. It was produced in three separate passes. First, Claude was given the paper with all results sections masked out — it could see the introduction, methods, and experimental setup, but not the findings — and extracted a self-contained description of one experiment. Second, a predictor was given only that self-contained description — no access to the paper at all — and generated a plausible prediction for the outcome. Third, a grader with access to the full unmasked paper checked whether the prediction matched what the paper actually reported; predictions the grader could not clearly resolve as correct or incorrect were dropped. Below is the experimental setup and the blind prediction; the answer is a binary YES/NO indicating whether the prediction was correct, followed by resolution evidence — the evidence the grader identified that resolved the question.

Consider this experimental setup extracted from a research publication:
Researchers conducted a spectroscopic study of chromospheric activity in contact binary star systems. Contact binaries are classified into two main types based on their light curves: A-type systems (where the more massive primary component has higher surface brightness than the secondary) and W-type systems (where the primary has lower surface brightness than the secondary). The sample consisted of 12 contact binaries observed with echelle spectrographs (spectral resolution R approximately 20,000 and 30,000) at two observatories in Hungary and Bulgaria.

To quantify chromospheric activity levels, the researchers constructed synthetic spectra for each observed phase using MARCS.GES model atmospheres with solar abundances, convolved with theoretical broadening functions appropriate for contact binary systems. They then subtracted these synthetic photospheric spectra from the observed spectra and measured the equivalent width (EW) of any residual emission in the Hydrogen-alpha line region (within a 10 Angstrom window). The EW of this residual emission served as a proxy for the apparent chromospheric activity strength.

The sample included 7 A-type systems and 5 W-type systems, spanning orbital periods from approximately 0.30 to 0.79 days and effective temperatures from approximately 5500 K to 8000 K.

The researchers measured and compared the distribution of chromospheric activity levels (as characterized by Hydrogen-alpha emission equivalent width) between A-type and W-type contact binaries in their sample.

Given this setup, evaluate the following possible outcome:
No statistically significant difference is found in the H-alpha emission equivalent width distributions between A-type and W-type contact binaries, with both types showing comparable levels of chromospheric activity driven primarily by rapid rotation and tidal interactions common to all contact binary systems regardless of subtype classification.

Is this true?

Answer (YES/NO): YES